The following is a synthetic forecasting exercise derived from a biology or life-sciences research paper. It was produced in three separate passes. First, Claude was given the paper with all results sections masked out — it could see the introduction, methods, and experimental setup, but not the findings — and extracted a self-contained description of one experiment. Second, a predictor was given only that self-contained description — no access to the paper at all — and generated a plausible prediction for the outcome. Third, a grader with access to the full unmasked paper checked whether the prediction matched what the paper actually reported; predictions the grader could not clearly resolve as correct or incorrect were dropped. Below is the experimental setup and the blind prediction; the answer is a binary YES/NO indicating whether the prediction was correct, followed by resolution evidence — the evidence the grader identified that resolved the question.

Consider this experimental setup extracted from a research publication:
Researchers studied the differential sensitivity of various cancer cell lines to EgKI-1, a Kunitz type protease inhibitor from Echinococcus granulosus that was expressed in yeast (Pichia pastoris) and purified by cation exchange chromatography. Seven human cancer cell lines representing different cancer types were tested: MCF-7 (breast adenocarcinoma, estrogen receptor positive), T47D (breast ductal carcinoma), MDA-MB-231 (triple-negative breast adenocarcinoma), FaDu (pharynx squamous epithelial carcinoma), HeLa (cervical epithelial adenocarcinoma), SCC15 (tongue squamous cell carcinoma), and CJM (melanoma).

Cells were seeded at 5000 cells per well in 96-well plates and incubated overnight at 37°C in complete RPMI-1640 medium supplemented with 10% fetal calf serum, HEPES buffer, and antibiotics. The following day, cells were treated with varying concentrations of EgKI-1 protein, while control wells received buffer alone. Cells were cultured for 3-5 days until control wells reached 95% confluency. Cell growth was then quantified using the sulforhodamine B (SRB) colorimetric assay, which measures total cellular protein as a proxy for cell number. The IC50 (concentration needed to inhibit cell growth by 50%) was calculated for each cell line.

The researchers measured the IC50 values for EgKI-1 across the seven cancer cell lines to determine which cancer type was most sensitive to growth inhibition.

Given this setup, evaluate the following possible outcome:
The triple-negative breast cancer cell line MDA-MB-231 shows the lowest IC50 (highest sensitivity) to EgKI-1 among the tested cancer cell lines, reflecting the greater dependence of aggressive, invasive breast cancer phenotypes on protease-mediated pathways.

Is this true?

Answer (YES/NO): NO